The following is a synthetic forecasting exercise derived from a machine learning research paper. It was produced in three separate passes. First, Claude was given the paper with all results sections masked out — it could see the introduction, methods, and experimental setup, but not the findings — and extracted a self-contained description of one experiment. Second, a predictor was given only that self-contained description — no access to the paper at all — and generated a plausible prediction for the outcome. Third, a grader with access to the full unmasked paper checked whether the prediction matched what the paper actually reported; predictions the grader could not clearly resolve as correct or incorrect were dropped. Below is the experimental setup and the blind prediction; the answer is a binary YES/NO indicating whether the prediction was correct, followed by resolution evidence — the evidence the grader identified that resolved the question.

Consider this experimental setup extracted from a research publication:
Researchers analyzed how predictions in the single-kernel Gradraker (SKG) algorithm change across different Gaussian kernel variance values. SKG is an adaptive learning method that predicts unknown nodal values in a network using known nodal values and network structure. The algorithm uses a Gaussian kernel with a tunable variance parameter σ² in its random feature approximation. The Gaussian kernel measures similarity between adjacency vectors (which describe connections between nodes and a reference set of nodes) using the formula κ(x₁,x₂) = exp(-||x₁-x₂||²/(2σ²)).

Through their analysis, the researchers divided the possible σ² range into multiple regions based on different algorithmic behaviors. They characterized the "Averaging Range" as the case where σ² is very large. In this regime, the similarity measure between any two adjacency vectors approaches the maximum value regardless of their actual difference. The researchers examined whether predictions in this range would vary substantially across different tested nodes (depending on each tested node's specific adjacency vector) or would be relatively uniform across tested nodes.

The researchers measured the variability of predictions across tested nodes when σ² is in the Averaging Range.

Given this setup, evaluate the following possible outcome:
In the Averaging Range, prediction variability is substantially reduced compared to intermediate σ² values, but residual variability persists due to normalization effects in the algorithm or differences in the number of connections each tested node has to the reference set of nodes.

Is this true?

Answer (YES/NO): NO